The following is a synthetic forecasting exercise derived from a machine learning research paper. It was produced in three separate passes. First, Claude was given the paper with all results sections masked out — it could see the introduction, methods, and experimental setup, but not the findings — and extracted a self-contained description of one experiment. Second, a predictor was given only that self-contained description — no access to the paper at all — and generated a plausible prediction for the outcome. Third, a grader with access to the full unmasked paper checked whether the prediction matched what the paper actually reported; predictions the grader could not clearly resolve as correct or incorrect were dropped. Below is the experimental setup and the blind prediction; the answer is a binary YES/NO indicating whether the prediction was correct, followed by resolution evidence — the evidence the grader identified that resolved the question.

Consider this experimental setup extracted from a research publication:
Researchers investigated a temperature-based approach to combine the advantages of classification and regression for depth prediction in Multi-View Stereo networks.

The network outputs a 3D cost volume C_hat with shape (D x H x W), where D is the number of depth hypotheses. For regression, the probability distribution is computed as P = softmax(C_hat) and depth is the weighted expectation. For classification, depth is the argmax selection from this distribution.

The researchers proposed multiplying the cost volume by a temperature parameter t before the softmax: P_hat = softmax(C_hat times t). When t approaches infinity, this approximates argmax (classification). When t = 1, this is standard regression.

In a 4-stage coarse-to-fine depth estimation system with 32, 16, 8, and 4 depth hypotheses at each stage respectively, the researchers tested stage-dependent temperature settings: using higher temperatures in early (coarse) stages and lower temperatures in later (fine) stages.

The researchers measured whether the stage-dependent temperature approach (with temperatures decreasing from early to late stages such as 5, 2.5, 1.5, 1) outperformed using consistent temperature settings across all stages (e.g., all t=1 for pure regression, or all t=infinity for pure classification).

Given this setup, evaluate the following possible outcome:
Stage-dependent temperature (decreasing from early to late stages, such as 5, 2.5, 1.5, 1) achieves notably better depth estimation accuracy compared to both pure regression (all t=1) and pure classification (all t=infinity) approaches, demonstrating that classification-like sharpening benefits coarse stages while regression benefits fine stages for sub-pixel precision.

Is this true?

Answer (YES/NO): YES